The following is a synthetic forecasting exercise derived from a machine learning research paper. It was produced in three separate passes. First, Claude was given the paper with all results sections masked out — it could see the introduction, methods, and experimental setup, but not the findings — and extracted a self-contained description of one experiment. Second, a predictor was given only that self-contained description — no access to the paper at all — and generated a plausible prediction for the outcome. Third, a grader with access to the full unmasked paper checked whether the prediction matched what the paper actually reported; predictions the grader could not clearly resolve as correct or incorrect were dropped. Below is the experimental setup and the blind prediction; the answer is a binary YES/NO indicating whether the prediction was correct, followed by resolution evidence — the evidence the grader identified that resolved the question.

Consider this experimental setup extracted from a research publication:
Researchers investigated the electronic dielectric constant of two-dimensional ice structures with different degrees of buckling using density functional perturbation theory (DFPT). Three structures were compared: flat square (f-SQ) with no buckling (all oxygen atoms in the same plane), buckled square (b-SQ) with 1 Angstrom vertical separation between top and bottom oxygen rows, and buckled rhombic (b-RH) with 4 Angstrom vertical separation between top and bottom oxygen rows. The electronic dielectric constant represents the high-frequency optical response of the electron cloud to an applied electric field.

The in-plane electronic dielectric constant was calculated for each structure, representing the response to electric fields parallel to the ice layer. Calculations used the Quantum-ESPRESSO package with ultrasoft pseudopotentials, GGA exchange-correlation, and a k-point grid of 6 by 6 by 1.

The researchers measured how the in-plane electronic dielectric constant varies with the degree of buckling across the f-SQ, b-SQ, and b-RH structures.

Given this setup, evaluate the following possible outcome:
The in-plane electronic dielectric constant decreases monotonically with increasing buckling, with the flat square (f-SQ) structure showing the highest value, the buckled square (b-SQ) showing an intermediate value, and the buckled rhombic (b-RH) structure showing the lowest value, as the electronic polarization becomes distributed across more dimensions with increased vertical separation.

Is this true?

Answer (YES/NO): YES